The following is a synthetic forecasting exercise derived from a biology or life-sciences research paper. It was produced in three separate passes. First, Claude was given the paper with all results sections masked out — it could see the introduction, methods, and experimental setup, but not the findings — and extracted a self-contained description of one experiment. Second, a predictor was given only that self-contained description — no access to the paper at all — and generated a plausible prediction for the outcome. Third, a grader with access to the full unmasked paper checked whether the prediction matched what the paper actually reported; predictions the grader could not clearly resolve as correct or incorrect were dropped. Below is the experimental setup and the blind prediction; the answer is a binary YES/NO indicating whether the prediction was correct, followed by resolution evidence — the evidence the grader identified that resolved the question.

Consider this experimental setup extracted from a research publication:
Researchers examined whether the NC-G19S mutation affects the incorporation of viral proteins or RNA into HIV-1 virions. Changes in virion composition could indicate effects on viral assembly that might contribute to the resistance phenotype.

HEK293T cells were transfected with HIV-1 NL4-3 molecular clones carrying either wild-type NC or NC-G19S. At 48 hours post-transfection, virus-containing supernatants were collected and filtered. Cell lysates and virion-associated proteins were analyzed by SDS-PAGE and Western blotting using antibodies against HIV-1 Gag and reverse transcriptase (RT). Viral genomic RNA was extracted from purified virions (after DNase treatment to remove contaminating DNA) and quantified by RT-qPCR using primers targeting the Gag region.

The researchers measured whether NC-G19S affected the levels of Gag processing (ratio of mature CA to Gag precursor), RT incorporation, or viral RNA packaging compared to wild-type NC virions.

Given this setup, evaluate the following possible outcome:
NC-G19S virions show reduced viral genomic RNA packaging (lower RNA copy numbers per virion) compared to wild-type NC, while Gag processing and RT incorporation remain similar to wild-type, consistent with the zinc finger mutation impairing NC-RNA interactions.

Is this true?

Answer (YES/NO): NO